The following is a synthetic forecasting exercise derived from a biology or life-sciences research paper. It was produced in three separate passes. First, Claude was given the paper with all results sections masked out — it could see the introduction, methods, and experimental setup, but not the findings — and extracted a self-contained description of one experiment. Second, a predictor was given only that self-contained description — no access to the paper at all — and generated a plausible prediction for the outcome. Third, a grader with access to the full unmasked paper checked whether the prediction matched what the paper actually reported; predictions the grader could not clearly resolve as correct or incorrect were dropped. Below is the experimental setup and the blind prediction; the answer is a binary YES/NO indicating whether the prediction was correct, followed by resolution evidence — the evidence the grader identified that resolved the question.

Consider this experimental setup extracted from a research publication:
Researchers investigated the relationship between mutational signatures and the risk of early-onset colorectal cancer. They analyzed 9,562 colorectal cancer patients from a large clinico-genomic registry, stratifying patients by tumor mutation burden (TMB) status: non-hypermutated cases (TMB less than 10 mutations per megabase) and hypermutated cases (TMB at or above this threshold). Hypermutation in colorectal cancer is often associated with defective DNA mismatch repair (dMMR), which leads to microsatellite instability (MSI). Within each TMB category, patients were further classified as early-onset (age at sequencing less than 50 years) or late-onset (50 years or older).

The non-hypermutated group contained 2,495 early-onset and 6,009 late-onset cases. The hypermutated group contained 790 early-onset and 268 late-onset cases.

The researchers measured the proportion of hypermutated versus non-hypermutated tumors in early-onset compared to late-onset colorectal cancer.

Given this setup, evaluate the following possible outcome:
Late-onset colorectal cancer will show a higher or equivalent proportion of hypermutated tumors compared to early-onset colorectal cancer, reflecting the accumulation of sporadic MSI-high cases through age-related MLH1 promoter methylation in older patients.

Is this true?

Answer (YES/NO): NO